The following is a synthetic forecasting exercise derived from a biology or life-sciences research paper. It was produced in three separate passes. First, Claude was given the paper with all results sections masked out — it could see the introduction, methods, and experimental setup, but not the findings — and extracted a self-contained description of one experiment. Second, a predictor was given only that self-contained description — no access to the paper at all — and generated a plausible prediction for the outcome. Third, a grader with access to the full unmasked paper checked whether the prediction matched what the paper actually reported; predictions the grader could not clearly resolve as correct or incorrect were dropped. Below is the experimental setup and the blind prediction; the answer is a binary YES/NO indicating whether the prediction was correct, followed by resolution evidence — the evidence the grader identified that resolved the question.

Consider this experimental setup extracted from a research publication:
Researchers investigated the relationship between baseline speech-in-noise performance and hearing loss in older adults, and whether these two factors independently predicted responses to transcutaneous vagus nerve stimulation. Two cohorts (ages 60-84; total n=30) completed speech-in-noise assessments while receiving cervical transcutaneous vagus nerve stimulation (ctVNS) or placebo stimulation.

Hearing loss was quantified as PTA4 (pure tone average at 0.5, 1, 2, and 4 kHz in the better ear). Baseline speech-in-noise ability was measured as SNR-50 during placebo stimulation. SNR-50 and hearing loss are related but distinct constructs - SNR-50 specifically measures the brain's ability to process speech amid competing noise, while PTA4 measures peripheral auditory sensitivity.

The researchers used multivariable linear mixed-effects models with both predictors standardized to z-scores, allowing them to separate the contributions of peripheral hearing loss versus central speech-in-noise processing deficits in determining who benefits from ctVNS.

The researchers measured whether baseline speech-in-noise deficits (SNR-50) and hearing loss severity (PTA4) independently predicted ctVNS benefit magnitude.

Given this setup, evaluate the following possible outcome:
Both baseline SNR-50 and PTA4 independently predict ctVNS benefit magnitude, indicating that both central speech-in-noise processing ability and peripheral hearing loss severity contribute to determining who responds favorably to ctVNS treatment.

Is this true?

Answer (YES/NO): NO